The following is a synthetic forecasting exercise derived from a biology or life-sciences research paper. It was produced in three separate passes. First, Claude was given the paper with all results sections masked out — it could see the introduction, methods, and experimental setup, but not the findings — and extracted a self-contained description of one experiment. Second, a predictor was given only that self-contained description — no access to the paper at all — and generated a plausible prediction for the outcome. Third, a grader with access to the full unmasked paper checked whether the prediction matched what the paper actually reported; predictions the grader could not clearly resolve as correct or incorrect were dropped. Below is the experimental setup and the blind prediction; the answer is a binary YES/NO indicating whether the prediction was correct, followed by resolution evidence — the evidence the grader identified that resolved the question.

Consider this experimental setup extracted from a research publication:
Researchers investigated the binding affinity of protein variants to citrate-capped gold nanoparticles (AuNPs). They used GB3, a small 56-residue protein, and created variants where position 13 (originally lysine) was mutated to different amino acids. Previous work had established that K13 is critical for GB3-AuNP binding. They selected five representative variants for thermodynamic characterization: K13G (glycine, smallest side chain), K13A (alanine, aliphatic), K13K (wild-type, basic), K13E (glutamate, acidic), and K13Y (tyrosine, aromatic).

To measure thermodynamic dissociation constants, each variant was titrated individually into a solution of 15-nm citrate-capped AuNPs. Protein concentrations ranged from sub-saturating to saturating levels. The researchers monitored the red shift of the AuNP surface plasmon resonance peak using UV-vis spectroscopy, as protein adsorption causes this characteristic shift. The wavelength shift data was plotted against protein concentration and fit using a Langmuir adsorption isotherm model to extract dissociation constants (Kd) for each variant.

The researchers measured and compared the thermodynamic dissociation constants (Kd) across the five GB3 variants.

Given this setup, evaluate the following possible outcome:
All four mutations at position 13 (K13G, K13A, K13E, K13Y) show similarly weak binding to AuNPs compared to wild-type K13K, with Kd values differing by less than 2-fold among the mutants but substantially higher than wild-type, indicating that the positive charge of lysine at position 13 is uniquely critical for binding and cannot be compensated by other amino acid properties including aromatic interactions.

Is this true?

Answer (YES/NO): NO